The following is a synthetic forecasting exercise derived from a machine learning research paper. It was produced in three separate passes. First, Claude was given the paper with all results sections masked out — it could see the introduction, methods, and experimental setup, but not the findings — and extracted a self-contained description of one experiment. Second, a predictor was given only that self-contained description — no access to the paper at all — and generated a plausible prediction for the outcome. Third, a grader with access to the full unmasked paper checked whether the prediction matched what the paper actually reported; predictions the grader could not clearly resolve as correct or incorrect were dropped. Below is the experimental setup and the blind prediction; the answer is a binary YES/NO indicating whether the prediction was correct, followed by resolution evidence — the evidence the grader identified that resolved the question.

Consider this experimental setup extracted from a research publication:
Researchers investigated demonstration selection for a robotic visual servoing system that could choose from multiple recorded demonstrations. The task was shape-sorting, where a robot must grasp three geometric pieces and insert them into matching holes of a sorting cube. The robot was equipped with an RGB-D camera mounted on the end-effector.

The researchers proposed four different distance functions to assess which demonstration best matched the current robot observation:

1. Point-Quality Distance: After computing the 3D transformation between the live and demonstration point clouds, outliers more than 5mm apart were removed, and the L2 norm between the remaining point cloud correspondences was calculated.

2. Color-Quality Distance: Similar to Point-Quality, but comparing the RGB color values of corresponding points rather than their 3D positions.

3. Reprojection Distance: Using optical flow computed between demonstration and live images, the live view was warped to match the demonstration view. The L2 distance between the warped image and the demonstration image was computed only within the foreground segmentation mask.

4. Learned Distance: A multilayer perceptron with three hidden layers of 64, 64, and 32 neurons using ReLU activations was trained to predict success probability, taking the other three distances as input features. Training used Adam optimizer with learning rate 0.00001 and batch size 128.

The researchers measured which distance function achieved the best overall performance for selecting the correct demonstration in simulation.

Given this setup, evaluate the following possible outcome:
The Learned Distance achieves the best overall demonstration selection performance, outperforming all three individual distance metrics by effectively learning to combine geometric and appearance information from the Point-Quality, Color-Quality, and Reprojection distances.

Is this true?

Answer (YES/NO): NO